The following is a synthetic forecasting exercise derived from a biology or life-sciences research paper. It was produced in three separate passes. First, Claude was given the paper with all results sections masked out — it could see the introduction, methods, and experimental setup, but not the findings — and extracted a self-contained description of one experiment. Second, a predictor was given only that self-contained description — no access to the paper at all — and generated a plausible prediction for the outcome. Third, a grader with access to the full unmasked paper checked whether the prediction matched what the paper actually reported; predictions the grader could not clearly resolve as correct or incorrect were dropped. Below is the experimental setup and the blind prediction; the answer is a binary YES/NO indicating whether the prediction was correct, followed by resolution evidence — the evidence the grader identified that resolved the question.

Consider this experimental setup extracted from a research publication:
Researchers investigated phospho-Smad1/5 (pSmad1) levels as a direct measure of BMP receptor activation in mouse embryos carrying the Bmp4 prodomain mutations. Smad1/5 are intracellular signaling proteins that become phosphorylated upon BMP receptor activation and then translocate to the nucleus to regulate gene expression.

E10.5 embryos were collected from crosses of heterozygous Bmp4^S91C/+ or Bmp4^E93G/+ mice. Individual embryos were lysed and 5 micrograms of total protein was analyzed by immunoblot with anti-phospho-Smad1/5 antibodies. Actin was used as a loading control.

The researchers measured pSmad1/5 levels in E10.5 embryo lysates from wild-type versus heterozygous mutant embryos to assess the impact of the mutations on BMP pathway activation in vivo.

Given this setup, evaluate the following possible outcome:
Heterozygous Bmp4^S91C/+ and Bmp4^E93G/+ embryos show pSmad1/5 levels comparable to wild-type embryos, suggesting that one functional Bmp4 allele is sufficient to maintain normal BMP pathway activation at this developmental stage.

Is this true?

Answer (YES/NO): YES